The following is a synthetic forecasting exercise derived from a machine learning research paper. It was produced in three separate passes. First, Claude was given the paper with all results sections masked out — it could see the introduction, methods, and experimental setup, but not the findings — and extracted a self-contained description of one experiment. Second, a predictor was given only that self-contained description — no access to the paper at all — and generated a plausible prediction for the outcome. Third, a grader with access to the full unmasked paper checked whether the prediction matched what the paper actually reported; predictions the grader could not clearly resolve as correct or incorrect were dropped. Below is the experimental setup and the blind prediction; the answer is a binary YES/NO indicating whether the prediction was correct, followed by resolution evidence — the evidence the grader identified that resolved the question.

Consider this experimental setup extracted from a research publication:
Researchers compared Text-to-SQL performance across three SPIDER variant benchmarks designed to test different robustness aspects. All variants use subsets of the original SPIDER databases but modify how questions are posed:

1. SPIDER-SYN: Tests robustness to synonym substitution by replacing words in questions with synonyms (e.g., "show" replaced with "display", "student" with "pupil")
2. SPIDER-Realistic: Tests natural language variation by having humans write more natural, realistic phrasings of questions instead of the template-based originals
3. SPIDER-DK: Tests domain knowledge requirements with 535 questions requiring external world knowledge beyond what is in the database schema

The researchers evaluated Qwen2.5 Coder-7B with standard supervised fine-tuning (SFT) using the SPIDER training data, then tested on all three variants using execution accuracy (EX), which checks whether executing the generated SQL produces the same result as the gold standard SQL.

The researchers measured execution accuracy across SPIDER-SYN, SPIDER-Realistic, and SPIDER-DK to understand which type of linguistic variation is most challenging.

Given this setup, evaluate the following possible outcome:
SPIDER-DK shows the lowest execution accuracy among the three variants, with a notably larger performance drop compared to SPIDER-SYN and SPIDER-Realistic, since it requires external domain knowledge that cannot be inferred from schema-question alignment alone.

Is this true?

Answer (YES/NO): NO